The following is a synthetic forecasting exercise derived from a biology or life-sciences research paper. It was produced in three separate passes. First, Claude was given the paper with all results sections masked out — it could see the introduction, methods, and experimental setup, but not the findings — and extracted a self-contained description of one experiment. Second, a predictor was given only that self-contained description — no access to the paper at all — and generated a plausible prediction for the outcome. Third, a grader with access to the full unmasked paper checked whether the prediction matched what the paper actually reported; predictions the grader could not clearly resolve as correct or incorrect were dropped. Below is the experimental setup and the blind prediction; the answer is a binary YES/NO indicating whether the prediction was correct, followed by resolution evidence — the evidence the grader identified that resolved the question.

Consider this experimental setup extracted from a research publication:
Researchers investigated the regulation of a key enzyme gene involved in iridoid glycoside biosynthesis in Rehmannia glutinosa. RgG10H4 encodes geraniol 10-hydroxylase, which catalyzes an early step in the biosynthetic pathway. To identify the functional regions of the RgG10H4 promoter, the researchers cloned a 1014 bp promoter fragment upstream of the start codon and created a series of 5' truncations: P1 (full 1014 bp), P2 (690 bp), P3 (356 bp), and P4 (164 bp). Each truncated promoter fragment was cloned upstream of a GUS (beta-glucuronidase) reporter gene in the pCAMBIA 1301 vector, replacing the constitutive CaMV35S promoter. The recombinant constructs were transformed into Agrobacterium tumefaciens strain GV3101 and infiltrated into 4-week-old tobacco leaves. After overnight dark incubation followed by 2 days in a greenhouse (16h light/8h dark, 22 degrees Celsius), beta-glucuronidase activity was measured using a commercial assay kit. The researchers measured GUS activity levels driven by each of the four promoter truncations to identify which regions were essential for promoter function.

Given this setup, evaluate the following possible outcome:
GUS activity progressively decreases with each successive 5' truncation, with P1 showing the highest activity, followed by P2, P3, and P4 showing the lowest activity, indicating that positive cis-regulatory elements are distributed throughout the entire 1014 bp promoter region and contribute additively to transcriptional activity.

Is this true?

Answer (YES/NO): NO